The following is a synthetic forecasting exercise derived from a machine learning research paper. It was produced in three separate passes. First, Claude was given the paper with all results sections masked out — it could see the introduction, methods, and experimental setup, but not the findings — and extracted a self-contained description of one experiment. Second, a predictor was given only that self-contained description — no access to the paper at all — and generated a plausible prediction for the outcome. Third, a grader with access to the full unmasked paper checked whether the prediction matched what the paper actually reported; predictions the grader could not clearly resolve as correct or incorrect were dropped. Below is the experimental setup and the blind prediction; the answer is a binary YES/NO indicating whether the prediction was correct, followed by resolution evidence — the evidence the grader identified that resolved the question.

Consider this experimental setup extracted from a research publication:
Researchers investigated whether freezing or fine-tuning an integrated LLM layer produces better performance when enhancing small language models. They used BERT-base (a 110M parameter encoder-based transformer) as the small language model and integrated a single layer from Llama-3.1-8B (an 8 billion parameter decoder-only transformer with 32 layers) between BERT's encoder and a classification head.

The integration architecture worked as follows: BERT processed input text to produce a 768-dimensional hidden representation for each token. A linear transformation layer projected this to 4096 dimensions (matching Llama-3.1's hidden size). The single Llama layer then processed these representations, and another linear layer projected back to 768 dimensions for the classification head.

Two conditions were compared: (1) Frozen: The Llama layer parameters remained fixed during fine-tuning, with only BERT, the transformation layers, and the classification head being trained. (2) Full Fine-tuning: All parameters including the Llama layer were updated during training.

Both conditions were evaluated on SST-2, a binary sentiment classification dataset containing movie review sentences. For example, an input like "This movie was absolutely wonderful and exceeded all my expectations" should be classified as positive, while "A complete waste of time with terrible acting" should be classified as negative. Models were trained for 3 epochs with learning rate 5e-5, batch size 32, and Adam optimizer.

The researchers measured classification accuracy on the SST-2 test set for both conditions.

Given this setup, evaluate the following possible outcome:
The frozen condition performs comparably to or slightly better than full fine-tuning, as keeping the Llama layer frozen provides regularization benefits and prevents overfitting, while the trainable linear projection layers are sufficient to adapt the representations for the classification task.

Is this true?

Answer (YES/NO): YES